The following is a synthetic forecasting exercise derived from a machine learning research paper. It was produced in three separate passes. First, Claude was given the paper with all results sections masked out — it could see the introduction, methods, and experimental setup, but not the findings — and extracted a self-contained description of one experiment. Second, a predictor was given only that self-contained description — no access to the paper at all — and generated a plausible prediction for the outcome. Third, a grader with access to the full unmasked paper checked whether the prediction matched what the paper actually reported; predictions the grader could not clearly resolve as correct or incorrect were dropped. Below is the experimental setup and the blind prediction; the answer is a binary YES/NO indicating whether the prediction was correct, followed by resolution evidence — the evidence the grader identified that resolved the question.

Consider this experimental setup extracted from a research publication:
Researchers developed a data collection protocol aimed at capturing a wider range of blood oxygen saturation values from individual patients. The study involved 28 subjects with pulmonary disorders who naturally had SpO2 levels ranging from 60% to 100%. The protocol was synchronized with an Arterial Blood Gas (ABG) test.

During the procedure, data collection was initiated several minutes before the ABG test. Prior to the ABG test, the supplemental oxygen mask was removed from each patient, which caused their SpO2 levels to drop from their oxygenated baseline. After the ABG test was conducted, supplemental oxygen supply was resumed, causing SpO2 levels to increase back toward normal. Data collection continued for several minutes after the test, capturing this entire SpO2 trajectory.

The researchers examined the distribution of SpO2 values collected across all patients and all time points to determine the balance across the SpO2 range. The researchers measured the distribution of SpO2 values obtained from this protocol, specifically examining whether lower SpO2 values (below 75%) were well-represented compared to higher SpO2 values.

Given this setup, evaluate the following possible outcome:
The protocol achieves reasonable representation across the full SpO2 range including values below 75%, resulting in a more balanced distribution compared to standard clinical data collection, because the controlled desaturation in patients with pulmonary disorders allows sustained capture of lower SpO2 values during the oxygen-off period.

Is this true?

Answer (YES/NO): NO